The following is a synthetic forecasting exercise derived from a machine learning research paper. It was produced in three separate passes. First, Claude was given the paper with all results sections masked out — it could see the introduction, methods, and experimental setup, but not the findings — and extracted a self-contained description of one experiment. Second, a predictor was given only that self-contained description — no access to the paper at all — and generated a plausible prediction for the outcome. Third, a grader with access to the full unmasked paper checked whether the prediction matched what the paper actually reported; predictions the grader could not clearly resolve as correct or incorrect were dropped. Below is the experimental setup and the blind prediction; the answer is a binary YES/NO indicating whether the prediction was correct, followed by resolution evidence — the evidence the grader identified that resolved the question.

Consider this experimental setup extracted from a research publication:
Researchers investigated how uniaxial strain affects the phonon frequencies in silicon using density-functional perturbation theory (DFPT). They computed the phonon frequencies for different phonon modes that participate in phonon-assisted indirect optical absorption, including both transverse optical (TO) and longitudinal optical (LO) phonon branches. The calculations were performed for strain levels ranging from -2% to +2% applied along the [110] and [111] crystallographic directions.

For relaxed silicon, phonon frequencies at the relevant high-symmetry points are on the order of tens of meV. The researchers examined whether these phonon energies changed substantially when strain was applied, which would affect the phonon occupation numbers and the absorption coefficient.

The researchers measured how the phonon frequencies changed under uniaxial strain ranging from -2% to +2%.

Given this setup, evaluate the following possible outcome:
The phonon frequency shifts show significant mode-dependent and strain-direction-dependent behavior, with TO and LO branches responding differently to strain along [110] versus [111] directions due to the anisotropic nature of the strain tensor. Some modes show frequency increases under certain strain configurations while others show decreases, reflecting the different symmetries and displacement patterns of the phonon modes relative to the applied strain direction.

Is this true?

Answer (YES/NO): NO